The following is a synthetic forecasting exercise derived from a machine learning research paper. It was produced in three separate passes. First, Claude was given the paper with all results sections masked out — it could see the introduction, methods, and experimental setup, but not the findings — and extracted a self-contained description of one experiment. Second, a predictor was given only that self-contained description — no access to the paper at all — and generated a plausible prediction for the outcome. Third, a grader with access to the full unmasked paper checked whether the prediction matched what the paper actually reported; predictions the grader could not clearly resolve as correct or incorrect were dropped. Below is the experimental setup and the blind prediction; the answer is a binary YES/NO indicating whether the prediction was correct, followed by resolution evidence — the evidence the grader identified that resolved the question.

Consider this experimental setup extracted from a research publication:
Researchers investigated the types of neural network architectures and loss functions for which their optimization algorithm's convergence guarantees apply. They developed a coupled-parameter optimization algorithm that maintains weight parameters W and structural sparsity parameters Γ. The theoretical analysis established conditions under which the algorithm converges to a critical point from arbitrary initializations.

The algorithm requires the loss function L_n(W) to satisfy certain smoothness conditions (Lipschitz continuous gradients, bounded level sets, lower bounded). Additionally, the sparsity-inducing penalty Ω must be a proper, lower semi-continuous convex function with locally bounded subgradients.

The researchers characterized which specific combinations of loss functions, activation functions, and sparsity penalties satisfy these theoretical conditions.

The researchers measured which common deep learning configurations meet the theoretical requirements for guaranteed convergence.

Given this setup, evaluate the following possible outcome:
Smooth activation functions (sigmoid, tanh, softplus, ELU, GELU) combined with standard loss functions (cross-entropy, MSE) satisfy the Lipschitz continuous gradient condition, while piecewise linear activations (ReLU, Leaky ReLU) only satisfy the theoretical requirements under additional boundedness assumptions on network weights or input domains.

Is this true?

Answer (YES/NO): NO